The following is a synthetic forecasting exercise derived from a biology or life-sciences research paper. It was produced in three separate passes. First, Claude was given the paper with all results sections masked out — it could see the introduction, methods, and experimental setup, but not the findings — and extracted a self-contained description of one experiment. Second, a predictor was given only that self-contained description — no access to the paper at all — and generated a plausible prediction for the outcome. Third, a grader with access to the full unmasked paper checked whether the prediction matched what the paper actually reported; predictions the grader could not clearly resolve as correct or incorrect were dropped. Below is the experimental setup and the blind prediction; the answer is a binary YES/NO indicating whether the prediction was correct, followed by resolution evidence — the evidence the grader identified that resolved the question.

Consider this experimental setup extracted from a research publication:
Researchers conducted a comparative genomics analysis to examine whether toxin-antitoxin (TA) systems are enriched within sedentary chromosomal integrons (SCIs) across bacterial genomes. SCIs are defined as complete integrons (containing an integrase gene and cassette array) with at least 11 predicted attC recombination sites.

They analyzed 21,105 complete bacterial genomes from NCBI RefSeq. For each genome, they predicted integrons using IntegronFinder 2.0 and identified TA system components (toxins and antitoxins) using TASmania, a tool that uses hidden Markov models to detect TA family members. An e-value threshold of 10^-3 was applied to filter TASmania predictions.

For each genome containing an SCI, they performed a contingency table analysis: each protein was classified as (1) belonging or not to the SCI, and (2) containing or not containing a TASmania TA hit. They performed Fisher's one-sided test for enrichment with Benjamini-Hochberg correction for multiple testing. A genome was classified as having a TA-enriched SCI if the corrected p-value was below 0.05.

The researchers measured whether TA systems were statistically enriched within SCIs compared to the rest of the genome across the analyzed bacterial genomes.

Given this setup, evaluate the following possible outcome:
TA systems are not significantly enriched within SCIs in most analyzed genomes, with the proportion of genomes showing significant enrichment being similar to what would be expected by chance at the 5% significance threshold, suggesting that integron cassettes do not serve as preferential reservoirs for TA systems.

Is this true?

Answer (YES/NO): NO